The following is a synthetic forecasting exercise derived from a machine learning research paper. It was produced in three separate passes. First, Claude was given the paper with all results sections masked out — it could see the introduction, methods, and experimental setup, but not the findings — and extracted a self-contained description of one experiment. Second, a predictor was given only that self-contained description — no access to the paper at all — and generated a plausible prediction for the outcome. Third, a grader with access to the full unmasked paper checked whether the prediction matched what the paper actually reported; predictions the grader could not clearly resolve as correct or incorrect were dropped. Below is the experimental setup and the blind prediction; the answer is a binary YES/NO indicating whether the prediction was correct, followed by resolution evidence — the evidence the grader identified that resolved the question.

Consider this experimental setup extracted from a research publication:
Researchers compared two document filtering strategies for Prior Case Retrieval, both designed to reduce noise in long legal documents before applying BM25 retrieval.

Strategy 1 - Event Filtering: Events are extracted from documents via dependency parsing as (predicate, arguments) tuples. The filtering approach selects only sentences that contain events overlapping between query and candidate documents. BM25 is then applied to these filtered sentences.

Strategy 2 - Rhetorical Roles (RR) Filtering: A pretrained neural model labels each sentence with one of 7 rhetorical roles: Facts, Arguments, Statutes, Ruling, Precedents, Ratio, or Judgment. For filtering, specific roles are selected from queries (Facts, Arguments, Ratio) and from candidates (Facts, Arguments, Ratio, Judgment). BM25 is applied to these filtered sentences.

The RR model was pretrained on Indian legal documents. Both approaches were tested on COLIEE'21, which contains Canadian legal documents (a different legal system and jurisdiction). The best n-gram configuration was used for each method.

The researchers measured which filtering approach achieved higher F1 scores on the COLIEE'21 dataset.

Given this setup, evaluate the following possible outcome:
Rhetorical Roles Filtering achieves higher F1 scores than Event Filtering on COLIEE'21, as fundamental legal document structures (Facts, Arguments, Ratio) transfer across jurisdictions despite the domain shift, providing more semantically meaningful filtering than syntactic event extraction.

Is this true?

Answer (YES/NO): NO